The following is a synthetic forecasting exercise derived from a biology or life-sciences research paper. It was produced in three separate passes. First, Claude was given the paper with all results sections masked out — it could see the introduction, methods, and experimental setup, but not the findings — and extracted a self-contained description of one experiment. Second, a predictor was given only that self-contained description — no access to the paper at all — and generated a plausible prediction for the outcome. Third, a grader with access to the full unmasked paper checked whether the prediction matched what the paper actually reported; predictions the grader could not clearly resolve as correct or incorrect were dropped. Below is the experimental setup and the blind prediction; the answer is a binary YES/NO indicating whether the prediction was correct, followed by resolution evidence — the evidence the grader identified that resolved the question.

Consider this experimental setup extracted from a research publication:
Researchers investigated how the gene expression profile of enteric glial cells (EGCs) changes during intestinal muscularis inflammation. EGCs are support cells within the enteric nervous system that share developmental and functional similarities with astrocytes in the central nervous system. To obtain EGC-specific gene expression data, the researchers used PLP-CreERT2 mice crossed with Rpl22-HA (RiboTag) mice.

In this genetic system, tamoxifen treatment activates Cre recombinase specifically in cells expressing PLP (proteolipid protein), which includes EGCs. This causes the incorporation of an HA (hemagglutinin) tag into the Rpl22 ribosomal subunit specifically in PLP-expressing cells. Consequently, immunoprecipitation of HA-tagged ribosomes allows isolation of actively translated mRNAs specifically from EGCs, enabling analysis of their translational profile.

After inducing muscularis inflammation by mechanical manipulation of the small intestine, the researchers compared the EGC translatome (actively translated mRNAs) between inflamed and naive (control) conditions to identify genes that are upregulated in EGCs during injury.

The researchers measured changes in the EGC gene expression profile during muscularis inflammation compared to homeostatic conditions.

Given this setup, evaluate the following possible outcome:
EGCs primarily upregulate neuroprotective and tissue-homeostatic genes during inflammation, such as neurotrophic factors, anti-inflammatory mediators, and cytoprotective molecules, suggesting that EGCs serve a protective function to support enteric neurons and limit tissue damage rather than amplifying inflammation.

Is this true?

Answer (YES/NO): NO